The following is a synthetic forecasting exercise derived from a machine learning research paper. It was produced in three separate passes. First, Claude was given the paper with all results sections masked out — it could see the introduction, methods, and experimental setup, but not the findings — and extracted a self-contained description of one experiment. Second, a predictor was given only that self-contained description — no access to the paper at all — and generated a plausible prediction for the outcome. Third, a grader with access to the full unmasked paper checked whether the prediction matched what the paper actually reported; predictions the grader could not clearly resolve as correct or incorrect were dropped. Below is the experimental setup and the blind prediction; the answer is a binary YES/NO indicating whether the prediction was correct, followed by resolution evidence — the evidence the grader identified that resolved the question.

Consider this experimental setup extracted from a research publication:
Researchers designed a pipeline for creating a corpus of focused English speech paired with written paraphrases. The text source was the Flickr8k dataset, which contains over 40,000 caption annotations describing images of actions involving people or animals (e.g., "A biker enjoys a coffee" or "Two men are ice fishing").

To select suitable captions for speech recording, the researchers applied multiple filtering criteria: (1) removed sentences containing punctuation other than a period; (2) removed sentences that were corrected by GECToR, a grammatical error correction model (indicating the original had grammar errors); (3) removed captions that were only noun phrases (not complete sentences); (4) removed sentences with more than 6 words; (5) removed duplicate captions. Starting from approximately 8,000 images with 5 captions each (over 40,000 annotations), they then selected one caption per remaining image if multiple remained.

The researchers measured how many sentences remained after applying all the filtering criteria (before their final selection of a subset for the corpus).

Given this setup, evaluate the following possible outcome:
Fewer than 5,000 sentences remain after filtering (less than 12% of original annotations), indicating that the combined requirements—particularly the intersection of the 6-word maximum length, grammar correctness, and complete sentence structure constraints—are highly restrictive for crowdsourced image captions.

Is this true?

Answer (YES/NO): YES